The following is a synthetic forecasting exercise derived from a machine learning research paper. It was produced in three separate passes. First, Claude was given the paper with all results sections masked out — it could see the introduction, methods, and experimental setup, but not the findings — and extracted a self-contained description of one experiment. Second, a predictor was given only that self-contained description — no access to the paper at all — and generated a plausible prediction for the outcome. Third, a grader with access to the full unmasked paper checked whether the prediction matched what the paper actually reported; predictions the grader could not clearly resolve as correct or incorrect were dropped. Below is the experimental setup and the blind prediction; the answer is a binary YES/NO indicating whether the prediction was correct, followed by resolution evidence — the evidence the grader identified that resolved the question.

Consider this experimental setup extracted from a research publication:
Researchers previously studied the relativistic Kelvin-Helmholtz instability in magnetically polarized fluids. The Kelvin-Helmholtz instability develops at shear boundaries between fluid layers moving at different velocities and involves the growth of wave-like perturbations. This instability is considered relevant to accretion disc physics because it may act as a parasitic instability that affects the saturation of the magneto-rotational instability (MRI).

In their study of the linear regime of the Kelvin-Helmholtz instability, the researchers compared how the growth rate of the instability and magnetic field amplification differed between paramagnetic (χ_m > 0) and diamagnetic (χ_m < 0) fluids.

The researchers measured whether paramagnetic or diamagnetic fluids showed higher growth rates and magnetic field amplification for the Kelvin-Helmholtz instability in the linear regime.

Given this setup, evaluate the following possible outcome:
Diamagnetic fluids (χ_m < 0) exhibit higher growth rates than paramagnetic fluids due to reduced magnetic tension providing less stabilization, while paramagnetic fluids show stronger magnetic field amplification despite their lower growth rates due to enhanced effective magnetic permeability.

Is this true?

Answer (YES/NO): NO